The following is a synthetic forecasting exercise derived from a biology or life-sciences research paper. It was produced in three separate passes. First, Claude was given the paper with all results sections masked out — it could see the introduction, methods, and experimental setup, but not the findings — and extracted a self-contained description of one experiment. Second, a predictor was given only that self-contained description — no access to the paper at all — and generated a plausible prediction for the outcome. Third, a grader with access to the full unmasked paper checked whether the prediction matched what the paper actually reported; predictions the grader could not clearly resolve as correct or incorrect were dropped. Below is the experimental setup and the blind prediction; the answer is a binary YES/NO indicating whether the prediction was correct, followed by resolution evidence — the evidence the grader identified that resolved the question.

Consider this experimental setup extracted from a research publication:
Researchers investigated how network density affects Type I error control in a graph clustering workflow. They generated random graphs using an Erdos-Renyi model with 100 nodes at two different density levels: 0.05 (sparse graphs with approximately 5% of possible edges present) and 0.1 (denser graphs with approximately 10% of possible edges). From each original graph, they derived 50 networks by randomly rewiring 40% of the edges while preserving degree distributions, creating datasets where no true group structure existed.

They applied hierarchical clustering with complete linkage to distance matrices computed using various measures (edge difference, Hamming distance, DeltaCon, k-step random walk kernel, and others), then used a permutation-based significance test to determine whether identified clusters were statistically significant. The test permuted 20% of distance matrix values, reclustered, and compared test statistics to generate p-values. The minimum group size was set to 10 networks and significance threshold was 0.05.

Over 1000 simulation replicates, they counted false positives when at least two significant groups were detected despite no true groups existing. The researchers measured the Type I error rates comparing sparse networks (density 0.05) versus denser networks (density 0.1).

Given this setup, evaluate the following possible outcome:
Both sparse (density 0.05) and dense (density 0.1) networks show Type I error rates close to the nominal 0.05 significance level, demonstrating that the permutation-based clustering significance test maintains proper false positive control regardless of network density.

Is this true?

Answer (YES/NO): NO